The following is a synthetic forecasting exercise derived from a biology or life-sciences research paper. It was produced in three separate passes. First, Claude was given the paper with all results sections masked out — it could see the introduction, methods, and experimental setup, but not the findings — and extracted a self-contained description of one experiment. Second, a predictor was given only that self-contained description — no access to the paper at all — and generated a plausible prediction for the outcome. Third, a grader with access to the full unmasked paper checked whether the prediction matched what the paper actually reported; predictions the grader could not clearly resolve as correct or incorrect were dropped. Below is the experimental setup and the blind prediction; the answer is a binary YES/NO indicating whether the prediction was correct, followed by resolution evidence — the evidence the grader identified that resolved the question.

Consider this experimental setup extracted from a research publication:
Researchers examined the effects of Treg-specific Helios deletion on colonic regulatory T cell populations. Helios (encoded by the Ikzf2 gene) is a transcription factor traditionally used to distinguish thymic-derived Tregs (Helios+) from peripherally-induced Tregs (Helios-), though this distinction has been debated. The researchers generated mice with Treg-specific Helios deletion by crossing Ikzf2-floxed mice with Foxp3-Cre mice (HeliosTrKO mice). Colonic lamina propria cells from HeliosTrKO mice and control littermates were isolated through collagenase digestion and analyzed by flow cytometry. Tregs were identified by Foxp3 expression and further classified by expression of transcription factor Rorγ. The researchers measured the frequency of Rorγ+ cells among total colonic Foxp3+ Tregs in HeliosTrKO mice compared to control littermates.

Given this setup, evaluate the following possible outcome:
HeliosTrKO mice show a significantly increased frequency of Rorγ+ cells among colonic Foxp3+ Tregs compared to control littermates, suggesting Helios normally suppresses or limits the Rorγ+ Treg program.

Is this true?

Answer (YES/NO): YES